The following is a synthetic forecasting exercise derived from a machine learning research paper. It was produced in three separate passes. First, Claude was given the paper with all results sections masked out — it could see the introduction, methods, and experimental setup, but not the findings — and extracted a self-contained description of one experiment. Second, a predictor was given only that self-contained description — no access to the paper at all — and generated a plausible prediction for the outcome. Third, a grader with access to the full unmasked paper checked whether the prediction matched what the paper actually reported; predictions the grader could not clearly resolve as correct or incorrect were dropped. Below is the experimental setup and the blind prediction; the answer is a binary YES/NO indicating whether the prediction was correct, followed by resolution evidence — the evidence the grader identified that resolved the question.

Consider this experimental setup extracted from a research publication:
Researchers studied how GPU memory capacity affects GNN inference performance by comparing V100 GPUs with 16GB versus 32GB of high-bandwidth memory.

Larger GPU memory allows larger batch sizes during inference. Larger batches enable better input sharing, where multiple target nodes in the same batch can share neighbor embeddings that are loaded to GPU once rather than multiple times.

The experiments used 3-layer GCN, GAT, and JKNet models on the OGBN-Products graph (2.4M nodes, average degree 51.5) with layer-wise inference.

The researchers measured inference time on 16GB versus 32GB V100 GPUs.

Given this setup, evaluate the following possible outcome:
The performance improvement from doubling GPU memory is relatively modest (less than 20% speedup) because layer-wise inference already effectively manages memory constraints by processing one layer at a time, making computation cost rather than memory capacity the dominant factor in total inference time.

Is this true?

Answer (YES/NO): NO